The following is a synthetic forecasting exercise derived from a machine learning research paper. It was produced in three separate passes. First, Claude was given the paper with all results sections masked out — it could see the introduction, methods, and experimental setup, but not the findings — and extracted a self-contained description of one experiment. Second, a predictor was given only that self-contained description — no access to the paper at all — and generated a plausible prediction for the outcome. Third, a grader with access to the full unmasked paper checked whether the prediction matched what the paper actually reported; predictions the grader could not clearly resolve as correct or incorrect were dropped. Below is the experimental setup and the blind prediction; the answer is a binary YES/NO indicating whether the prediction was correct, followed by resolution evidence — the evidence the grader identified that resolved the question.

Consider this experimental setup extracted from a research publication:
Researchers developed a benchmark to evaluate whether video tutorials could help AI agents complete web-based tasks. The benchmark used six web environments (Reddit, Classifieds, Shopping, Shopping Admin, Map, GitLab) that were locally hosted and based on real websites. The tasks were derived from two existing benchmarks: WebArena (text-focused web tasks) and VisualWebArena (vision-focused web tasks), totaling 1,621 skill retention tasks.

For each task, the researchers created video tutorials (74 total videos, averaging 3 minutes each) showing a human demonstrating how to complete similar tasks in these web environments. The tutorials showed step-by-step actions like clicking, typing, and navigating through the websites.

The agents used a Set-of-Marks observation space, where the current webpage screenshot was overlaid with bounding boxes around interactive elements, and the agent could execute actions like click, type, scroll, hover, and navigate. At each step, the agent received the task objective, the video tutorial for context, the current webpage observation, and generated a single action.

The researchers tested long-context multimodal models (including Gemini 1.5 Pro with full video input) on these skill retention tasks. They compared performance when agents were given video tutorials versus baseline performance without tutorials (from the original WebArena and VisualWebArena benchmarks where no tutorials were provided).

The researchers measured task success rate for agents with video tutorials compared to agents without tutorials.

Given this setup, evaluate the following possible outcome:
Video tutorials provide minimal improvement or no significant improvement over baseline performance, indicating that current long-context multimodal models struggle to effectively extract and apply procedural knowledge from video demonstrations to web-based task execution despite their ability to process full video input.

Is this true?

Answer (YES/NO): NO